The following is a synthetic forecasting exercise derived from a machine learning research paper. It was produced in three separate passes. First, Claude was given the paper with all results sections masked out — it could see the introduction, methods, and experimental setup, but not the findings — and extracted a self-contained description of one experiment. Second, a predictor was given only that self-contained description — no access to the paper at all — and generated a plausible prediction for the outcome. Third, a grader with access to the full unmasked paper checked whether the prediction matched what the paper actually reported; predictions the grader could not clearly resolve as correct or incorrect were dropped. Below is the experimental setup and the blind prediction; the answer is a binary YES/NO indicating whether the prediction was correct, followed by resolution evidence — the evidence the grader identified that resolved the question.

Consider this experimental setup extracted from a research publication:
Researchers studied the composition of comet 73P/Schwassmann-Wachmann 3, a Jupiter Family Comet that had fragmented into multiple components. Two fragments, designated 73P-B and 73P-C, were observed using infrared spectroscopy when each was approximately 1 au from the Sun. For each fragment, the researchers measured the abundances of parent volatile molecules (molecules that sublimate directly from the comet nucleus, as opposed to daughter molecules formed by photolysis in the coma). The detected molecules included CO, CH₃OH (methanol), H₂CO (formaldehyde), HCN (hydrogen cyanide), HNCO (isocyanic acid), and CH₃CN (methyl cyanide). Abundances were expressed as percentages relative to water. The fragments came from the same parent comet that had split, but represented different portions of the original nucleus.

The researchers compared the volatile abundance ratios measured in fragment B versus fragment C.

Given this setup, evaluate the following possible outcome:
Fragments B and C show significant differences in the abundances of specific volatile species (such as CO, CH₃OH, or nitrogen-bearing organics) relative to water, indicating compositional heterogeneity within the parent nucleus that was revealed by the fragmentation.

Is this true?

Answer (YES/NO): NO